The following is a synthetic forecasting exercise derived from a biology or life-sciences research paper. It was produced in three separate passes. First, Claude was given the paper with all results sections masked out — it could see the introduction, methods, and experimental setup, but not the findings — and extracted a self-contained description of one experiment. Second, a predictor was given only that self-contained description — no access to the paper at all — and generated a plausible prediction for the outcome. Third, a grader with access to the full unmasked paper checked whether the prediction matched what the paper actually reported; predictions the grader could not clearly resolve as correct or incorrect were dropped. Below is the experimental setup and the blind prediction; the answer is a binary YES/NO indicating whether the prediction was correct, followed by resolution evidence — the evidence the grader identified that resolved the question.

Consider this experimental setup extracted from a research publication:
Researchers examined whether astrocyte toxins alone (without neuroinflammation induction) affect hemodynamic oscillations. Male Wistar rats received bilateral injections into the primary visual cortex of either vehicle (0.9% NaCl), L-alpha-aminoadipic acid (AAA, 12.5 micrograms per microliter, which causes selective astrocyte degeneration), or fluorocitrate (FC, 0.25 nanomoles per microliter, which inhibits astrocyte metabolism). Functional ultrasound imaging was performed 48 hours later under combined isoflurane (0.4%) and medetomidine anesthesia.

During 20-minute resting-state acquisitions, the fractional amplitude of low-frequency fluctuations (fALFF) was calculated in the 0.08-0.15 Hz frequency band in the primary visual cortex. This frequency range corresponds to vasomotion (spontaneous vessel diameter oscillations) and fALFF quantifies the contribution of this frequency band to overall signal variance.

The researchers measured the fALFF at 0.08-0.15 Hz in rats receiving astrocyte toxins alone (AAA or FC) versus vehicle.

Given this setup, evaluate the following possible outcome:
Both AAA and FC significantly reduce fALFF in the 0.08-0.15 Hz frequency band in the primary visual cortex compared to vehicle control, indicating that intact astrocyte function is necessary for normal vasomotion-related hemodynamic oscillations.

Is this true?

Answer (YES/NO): NO